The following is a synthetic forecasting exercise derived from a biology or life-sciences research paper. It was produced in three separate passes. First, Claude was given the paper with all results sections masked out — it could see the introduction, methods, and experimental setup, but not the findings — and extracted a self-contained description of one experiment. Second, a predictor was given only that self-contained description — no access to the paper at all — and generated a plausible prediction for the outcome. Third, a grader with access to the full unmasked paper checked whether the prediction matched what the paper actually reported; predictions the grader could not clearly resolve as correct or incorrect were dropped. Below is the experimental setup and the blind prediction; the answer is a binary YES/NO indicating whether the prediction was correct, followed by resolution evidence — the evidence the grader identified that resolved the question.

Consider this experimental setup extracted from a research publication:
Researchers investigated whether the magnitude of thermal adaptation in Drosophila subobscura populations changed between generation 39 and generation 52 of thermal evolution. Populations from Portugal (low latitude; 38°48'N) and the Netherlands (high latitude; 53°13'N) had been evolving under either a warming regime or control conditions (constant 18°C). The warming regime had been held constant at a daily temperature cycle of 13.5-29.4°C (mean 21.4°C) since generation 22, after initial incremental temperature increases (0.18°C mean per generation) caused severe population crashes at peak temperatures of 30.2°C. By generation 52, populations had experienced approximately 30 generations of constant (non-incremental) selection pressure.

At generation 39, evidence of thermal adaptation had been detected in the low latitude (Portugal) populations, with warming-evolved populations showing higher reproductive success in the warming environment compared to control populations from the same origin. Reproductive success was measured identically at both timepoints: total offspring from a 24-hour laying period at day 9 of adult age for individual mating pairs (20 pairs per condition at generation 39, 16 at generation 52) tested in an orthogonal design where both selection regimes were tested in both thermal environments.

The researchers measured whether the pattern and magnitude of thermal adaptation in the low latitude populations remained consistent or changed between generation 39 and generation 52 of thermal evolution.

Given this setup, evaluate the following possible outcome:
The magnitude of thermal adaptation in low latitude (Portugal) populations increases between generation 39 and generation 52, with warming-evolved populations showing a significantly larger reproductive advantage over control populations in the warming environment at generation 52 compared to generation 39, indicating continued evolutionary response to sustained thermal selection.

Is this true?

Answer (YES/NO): NO